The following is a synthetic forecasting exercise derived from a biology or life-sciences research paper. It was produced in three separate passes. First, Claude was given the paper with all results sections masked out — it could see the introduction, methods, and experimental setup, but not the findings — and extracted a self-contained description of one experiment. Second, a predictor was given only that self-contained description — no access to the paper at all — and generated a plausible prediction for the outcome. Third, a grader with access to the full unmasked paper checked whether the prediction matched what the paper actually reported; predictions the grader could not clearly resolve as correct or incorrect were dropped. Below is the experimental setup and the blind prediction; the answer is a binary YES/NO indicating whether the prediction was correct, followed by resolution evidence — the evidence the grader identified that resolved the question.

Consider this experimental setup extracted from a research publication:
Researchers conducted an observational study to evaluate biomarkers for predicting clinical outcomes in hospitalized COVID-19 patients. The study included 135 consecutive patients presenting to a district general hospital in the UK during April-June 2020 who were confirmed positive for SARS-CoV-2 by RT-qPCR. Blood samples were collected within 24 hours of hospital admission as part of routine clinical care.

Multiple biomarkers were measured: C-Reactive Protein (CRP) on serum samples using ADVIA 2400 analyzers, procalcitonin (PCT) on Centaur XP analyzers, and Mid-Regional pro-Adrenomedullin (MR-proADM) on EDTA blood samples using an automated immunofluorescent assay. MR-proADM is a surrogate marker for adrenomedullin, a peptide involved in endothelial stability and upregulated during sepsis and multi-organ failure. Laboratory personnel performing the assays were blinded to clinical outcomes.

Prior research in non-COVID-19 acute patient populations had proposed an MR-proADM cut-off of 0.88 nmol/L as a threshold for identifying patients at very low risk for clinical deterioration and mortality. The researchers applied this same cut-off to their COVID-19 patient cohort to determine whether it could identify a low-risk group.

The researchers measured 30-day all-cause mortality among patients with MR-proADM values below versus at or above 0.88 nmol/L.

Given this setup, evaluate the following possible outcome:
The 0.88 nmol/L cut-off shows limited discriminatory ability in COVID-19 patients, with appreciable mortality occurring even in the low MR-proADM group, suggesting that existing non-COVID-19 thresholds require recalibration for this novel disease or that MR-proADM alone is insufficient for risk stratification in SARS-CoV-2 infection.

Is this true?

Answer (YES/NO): NO